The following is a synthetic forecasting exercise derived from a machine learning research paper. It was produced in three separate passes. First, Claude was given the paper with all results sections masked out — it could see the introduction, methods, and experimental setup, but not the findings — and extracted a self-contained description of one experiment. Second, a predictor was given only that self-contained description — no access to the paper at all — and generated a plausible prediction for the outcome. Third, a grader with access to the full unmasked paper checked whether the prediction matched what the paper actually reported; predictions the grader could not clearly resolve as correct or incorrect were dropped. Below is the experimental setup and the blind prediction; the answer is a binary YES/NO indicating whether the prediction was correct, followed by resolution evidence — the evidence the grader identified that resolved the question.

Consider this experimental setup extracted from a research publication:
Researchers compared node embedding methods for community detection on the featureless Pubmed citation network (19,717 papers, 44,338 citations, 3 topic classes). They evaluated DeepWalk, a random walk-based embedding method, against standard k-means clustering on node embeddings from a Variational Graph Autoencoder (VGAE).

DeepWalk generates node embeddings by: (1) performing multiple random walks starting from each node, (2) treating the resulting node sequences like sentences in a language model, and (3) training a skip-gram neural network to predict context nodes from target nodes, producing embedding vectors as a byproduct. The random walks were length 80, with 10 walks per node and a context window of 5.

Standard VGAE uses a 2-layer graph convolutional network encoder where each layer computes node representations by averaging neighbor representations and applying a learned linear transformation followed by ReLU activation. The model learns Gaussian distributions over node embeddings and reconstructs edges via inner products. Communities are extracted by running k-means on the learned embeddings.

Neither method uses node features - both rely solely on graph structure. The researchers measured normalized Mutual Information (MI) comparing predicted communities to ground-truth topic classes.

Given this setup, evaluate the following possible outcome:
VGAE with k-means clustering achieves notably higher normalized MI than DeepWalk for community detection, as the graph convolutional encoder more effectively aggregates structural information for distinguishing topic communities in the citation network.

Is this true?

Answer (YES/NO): NO